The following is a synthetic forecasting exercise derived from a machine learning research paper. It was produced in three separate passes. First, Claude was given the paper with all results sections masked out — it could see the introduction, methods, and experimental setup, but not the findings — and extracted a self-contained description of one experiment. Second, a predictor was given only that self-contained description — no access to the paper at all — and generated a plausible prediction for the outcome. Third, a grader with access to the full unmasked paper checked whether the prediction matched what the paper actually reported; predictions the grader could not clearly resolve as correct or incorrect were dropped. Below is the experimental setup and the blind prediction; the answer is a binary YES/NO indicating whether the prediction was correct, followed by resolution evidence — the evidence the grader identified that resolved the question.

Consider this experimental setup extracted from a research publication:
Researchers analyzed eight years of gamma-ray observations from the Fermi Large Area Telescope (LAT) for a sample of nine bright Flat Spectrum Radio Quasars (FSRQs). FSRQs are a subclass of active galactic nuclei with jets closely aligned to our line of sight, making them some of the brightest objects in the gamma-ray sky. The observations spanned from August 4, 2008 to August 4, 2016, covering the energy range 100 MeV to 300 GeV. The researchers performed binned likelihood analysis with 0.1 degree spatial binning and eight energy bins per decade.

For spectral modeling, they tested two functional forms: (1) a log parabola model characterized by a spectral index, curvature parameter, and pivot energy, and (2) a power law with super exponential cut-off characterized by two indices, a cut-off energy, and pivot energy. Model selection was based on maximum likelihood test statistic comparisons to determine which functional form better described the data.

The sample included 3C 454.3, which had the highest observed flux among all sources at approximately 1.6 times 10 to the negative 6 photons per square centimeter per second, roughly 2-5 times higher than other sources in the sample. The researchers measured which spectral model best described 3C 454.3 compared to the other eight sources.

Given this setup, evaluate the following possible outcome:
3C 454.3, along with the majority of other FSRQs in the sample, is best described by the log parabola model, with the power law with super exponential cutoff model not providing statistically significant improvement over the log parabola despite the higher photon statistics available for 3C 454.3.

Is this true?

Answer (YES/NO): NO